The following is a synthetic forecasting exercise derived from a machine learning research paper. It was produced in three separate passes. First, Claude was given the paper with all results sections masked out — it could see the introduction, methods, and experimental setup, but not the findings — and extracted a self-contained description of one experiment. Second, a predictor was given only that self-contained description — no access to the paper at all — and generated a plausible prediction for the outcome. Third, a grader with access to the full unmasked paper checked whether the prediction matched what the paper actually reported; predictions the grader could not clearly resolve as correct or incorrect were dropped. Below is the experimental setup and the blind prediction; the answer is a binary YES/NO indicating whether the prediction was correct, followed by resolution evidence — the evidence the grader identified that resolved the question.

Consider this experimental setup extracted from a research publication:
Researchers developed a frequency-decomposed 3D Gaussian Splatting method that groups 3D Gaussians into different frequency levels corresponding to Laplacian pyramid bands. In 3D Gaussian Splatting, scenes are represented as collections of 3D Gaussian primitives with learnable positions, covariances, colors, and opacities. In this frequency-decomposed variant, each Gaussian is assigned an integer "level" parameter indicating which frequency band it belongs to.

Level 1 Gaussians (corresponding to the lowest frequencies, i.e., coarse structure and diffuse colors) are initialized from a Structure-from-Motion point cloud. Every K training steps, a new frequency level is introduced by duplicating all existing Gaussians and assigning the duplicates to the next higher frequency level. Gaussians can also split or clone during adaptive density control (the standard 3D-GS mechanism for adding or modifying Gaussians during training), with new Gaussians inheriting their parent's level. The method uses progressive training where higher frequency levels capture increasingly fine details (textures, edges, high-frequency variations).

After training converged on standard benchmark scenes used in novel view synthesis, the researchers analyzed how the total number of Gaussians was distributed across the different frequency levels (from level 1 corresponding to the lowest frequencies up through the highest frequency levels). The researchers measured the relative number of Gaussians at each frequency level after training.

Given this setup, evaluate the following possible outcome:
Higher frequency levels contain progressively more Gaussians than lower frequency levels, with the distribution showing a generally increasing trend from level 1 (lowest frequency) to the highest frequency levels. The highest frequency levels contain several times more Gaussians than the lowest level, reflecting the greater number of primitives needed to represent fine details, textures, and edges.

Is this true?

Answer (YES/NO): NO